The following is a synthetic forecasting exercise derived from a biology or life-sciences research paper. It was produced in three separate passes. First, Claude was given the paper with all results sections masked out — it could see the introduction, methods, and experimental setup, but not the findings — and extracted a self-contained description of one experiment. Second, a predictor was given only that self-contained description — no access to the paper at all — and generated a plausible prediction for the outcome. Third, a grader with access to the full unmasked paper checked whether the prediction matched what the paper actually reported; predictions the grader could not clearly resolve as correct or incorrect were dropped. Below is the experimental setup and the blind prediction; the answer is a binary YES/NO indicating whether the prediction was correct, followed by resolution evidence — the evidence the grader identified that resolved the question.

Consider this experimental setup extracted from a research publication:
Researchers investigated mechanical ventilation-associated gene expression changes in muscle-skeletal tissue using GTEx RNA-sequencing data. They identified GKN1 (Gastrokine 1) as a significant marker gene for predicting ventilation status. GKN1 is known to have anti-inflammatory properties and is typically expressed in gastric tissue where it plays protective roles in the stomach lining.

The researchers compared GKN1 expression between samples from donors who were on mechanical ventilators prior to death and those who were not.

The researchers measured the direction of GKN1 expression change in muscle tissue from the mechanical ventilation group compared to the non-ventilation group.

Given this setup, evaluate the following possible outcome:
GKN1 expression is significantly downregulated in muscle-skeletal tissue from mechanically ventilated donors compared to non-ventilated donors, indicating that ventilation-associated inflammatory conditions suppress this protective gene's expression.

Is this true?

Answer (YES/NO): YES